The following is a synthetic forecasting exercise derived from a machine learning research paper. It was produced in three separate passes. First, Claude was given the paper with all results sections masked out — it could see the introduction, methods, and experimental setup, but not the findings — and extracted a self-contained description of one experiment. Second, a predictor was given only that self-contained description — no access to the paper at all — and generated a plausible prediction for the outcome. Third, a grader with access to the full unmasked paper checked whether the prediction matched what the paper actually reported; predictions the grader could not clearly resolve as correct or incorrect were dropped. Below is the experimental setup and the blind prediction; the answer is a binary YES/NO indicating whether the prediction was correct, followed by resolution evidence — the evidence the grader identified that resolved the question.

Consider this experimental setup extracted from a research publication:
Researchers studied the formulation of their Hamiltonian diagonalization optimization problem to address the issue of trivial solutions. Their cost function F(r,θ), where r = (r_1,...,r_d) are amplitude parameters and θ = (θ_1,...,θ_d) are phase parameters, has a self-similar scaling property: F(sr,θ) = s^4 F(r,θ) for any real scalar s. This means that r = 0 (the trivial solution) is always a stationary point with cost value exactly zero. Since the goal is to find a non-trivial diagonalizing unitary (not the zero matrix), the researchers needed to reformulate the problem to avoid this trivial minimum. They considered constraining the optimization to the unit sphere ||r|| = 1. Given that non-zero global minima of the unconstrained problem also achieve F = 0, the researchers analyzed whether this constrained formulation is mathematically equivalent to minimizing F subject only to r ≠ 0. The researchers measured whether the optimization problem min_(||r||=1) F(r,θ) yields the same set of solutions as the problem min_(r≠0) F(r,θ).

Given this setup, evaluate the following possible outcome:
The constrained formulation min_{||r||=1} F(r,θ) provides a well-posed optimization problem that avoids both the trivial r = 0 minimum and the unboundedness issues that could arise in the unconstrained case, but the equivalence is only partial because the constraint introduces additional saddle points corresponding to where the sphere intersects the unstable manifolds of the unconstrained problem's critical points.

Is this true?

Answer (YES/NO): NO